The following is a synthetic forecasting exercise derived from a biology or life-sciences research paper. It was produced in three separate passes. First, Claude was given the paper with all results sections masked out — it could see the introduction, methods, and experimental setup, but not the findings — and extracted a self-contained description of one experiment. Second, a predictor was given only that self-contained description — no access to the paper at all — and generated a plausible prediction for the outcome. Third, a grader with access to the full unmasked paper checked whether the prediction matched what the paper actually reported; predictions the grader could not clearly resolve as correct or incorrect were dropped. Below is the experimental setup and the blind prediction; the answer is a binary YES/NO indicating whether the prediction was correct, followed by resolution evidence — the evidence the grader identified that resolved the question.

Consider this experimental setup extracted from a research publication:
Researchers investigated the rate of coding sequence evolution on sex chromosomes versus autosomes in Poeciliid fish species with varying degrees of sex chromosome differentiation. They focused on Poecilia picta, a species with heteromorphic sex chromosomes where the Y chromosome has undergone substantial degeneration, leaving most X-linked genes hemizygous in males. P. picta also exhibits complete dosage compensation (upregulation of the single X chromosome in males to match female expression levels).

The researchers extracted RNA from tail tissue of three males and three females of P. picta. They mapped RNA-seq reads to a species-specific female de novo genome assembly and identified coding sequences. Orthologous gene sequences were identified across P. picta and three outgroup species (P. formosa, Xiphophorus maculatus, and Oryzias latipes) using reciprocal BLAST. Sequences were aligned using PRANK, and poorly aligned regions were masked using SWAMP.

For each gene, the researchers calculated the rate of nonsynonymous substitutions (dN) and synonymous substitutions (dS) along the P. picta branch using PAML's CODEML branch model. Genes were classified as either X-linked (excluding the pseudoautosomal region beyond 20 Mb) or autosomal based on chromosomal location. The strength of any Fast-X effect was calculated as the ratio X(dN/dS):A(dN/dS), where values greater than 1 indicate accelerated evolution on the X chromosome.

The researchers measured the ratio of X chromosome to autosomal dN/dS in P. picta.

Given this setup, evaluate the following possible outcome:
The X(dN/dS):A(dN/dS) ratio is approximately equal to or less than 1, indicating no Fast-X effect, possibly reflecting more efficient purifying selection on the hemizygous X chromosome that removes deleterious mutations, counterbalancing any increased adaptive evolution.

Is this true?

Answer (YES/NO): NO